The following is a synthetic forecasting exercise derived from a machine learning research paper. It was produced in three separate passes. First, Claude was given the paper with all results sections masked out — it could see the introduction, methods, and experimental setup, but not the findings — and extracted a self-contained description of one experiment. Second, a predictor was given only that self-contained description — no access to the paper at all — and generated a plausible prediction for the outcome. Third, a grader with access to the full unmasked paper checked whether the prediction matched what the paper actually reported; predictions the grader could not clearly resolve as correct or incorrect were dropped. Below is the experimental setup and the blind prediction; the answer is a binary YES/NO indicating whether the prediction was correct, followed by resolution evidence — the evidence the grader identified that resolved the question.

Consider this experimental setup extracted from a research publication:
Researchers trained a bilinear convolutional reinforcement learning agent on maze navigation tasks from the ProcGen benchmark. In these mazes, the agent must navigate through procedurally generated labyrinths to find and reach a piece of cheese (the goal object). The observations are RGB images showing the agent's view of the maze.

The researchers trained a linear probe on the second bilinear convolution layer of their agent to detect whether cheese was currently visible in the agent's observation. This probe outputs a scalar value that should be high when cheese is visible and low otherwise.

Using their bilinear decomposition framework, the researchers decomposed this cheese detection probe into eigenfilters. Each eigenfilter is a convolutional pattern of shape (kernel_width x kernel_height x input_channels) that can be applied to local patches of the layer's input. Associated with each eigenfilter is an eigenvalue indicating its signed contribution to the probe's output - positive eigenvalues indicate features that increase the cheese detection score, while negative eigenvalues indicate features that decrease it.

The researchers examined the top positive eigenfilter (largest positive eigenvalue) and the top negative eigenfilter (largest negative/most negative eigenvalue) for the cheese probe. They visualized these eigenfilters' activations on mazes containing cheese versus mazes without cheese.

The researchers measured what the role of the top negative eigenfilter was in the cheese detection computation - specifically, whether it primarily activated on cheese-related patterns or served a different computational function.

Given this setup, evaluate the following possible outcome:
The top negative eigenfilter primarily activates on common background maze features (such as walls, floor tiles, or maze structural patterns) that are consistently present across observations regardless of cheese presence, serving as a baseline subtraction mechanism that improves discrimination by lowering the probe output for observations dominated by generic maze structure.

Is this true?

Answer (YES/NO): YES